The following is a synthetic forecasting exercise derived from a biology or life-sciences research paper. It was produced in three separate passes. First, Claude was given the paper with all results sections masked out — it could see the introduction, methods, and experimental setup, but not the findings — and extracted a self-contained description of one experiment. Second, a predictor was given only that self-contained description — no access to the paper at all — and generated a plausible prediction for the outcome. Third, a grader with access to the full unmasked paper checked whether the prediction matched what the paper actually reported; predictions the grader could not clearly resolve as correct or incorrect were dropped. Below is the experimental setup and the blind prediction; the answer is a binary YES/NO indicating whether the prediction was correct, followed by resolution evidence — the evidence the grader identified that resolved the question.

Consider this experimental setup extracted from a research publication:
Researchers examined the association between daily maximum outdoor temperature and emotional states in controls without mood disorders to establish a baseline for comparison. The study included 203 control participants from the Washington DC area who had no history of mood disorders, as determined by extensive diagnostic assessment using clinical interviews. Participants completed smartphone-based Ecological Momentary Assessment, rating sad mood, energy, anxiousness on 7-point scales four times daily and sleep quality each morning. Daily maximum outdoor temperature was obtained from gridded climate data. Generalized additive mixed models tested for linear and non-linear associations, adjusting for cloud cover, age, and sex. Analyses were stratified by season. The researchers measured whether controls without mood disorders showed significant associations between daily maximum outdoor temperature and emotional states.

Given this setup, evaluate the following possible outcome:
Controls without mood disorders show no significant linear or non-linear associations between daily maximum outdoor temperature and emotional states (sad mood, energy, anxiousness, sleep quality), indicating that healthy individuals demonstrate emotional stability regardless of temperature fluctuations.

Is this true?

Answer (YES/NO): NO